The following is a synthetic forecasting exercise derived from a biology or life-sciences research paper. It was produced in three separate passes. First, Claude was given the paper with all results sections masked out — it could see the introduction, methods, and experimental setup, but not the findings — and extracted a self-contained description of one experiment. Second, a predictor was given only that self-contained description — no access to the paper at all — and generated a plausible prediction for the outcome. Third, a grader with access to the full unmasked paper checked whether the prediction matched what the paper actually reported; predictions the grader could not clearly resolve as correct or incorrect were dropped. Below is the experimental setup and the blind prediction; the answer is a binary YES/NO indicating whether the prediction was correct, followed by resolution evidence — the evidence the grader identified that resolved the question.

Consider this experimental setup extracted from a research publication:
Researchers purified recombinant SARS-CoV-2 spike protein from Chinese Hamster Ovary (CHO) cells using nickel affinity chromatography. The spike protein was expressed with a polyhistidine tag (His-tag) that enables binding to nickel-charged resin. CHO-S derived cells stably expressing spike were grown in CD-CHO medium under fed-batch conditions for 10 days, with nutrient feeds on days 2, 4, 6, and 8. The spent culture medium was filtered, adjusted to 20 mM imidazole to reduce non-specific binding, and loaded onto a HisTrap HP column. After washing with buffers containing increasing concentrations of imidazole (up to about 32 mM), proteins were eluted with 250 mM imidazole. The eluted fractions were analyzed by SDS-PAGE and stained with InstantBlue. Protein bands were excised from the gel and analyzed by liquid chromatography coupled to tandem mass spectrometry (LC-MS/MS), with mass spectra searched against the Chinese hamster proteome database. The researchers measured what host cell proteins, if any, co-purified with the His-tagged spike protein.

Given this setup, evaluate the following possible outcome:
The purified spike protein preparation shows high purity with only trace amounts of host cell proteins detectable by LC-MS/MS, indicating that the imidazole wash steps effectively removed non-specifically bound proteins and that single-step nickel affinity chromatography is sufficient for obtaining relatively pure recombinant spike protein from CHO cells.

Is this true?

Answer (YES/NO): NO